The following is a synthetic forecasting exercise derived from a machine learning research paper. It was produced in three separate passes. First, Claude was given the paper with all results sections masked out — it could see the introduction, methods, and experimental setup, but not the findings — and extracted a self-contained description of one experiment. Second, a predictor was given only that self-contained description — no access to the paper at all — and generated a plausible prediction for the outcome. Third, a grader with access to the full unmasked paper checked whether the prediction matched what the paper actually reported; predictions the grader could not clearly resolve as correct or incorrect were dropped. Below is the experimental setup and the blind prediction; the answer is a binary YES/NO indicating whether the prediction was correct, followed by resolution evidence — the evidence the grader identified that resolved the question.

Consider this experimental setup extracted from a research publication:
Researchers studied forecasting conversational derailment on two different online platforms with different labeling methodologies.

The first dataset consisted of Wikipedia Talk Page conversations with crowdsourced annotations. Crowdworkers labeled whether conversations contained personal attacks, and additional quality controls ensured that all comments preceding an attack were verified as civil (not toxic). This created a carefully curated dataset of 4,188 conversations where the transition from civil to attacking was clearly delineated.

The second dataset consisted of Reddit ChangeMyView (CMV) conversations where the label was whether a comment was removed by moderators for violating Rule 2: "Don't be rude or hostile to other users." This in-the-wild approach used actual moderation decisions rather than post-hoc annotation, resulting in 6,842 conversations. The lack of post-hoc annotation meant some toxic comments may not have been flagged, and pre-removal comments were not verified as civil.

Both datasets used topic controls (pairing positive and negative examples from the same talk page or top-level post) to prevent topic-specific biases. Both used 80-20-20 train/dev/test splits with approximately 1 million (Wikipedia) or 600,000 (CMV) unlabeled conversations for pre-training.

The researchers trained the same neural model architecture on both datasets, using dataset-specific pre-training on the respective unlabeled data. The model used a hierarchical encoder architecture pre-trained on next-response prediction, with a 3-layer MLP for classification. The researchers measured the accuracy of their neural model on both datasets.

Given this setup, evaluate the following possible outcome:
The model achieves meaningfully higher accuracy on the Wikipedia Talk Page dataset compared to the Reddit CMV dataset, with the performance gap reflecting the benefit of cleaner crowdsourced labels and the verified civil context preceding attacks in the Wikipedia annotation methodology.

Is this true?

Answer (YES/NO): YES